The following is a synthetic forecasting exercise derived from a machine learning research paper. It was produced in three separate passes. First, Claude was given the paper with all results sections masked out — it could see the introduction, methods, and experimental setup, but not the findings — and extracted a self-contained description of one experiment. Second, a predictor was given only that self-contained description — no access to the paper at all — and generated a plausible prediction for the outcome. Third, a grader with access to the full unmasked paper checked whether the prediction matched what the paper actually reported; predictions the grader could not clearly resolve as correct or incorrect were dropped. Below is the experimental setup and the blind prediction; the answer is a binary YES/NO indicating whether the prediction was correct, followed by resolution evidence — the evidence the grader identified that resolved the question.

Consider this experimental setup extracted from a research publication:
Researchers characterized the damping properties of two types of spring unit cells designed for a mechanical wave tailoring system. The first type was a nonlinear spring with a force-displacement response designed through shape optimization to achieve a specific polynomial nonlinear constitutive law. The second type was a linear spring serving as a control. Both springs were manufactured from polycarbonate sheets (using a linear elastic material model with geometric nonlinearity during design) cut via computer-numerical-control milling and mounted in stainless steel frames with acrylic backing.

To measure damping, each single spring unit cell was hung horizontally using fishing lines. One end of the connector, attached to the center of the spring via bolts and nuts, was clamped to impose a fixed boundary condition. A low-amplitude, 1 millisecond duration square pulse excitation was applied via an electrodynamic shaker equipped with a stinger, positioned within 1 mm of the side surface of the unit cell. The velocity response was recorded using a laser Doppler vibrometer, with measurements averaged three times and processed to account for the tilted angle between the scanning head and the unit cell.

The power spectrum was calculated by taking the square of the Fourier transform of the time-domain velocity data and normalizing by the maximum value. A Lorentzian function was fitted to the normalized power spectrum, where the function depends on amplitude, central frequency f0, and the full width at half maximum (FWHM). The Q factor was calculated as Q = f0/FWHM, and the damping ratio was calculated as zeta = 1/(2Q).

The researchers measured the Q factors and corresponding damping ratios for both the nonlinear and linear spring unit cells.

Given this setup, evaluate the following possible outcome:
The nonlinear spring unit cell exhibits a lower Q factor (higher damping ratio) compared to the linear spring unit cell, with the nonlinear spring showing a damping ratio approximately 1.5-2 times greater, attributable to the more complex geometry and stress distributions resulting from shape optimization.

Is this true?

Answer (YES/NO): YES